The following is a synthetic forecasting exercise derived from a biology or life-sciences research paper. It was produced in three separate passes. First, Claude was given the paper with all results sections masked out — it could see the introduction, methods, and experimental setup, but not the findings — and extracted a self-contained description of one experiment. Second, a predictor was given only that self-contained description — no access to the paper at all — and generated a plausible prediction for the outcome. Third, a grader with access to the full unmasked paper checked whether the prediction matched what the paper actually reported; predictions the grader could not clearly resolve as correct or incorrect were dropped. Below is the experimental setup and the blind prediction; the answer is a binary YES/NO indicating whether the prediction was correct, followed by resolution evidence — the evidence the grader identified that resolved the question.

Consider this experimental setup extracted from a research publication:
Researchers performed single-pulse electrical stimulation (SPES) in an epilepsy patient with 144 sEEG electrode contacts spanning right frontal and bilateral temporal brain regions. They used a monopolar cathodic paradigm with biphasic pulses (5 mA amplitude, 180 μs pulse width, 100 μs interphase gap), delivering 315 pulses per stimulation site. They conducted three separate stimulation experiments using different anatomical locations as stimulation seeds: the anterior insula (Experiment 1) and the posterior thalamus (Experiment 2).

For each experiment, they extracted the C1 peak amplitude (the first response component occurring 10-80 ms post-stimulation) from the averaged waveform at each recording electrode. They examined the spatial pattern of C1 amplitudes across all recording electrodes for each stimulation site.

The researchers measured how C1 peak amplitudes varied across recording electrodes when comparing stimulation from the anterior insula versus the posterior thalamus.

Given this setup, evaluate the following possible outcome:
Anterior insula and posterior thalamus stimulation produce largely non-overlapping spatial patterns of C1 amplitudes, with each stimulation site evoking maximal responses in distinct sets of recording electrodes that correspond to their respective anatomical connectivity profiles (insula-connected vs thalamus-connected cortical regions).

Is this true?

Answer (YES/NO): NO